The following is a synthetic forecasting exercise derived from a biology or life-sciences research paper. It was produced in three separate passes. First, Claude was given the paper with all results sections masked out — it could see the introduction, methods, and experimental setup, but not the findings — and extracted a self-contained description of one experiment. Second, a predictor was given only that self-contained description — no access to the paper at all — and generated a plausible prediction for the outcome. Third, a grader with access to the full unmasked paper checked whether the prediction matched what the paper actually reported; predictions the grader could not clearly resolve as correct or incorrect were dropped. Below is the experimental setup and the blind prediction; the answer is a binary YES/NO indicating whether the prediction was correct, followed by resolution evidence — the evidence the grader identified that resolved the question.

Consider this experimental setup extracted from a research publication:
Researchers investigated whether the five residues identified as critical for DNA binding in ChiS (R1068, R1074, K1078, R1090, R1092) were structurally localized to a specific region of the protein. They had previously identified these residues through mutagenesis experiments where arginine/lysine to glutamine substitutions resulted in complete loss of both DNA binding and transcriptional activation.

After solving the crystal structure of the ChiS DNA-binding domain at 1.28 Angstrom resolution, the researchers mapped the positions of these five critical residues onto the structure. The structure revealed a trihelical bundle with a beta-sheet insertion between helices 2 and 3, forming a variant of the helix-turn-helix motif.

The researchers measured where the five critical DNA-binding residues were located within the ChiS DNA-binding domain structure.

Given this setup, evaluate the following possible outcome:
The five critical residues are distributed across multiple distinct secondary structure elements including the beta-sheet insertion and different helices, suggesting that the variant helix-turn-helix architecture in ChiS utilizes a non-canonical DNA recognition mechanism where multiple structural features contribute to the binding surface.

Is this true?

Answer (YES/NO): YES